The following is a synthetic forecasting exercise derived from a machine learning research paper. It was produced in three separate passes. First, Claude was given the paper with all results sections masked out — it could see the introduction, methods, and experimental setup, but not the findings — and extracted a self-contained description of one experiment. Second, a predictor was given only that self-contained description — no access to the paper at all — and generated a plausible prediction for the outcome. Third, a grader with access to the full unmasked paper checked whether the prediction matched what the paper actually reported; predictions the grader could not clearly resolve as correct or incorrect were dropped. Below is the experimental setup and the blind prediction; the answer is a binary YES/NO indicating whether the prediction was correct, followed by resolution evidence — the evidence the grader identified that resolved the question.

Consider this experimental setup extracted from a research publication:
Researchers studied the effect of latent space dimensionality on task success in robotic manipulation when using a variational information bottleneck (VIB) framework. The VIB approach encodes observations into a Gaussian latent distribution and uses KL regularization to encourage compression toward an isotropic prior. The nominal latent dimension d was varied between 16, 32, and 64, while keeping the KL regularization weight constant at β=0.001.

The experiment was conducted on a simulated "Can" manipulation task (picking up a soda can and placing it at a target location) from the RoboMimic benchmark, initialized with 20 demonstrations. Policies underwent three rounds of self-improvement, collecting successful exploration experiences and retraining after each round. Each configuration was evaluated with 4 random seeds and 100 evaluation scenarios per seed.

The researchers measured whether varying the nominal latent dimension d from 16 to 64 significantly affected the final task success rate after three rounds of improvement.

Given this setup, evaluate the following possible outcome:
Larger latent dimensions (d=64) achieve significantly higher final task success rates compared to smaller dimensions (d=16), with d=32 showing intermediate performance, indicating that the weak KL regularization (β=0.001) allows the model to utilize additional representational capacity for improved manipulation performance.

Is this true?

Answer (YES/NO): NO